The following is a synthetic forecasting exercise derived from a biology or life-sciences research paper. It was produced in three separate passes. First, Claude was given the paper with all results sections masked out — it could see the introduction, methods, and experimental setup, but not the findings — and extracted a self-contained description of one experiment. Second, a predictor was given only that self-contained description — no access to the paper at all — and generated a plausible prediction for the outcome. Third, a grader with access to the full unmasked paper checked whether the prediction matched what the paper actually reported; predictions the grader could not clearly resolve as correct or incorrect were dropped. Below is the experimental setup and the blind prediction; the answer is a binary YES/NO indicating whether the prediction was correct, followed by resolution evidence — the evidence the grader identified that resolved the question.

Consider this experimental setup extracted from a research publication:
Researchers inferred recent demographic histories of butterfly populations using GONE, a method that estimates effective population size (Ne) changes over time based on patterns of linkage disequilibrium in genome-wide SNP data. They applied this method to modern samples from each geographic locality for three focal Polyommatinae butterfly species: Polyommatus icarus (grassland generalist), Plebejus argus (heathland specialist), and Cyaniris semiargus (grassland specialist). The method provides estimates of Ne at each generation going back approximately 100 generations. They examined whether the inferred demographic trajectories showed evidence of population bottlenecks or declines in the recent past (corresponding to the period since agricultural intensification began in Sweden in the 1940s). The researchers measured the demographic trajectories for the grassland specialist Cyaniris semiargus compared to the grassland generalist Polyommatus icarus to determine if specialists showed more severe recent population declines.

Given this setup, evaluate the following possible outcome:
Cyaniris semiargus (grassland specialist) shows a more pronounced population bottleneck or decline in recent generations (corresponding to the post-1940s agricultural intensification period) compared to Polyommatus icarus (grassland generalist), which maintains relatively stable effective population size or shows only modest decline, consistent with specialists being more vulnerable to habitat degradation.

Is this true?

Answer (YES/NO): YES